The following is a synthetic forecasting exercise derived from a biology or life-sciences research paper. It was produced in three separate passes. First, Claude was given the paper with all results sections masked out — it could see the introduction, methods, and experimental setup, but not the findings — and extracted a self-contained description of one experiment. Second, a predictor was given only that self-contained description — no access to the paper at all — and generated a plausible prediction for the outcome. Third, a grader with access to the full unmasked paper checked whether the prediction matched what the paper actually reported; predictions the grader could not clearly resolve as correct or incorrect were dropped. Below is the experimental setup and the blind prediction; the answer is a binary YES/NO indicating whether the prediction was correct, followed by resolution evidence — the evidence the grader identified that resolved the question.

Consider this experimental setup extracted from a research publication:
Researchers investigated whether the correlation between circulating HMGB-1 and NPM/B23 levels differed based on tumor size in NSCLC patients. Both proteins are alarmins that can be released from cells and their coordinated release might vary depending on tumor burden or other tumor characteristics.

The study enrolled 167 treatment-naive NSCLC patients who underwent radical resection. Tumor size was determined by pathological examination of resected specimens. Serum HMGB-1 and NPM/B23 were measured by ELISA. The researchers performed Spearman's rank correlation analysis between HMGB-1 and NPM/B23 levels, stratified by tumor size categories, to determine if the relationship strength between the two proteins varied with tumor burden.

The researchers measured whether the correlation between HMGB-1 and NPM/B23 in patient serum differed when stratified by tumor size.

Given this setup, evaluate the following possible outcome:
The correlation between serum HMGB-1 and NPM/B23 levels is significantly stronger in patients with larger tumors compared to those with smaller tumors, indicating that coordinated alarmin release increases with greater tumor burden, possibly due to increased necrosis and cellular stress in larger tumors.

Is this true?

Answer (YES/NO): NO